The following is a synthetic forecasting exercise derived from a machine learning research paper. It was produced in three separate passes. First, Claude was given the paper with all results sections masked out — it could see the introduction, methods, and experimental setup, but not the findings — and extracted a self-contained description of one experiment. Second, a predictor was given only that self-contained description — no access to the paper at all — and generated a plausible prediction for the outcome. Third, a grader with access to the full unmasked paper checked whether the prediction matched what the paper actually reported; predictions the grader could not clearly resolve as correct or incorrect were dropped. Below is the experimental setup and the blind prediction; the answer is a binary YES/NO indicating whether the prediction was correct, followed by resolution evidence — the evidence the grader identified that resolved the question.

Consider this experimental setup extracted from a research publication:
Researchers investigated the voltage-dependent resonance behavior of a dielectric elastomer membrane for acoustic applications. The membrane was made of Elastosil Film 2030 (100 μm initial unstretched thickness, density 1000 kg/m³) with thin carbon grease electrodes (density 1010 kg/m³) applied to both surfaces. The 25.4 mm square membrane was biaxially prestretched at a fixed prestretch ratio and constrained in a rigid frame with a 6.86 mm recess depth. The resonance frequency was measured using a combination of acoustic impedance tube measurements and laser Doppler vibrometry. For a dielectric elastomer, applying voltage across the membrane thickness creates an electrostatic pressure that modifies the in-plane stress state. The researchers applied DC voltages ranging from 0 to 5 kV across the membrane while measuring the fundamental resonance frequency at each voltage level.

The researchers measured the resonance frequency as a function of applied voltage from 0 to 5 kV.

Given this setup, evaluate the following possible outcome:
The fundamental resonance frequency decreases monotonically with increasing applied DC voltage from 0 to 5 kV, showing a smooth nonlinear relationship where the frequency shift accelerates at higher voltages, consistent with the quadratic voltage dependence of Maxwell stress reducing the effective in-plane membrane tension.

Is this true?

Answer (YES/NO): YES